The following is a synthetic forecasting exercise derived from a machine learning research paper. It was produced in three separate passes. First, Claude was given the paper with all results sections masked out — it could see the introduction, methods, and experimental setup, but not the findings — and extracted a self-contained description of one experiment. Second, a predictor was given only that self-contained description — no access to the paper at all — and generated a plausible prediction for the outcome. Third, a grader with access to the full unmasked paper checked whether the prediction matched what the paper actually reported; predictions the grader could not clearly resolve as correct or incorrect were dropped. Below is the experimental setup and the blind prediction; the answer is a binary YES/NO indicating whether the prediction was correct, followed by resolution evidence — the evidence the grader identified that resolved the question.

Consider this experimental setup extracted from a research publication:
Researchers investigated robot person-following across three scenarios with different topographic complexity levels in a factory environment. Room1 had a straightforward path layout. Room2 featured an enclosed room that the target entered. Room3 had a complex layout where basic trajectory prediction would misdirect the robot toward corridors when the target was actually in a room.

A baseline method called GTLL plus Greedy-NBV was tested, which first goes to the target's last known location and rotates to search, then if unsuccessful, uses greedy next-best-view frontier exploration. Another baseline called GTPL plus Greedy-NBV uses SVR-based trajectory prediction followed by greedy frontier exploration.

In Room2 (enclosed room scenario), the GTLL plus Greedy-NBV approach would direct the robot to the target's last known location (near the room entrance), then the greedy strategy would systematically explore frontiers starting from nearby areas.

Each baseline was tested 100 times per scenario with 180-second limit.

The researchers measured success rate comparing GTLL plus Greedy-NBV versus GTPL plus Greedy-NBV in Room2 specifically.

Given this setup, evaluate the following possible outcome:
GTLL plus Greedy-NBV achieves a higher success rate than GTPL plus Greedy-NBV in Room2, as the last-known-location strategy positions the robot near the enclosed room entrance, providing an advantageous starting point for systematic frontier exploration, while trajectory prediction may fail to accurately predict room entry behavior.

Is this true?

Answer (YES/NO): YES